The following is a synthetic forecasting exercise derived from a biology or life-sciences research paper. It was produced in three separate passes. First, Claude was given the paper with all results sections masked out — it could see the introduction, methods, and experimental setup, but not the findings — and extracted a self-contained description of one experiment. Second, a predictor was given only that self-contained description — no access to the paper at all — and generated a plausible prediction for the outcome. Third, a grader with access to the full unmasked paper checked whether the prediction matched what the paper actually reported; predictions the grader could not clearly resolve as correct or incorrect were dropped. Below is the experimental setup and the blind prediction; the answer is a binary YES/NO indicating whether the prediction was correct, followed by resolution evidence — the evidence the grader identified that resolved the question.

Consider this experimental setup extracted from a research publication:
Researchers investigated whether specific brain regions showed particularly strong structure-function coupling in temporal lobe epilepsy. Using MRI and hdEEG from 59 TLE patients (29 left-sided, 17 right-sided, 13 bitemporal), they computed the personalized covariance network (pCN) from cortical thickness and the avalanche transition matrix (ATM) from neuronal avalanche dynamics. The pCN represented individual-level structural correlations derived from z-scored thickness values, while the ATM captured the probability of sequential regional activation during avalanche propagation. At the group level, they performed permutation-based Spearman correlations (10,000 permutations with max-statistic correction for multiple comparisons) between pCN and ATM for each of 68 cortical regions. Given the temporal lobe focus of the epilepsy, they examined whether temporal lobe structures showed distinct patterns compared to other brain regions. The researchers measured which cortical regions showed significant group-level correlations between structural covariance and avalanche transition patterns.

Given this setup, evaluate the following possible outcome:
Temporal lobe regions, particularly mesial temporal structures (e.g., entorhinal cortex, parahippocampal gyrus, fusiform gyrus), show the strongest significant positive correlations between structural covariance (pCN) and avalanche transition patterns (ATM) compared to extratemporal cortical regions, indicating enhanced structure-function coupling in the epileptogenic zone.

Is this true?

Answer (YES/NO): NO